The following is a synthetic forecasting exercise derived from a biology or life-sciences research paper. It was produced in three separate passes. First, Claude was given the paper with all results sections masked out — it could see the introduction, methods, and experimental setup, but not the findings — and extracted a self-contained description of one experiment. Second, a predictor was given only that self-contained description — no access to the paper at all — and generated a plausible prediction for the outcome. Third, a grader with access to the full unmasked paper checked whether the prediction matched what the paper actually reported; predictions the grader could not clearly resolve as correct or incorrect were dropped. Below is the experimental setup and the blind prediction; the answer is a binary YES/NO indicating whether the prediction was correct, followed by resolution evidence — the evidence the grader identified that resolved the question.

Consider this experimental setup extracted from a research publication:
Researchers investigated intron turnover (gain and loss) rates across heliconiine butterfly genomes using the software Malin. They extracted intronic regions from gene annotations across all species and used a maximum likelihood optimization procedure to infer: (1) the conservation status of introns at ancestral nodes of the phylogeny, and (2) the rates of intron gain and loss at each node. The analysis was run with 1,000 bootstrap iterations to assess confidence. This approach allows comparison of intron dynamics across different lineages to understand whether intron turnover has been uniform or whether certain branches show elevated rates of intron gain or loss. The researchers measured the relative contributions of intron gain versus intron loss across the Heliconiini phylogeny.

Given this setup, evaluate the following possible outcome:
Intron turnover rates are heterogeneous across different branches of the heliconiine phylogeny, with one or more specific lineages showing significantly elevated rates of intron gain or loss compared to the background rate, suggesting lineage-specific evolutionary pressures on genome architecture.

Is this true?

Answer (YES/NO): NO